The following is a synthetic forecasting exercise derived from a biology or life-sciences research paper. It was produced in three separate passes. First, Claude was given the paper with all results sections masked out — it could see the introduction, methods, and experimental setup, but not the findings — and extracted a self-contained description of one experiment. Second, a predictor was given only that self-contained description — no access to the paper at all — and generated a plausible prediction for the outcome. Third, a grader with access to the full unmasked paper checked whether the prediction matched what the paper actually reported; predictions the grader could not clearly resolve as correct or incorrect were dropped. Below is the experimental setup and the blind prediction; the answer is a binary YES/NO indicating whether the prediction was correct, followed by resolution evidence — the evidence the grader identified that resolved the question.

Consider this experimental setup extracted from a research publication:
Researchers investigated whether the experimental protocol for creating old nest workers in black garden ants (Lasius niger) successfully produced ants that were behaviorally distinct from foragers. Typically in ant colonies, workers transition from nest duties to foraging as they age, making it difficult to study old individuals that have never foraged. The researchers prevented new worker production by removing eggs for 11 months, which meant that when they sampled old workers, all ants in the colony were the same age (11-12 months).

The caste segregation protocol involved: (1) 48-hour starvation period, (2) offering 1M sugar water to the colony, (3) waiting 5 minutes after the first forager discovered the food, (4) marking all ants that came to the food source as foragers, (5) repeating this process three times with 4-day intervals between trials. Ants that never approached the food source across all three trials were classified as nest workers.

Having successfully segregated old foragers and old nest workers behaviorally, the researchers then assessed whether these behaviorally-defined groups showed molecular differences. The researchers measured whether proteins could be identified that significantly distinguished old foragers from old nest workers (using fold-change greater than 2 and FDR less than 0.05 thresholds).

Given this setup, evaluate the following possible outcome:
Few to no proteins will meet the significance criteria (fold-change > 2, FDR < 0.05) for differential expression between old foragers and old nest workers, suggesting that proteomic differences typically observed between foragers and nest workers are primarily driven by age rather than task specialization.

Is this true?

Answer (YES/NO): NO